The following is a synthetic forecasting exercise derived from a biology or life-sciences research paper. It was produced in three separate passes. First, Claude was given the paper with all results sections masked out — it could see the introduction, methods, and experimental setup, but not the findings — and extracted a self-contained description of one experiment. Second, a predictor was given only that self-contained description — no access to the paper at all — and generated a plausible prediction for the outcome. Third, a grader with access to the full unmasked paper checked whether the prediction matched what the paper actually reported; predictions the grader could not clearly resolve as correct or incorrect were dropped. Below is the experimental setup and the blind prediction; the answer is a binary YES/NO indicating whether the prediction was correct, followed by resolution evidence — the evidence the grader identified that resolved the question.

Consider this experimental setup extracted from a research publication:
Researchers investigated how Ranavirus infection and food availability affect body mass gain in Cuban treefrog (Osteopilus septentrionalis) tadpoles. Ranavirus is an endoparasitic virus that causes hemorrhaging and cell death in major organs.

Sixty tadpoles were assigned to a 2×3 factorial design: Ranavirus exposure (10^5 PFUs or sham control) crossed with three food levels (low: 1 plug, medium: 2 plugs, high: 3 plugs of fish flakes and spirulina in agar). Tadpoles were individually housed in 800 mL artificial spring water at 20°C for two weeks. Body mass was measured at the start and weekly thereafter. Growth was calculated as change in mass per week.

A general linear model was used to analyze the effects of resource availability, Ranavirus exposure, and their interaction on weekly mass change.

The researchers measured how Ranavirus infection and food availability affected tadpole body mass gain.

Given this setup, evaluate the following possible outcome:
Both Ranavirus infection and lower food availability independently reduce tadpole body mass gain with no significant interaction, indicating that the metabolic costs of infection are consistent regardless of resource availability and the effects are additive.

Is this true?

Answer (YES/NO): NO